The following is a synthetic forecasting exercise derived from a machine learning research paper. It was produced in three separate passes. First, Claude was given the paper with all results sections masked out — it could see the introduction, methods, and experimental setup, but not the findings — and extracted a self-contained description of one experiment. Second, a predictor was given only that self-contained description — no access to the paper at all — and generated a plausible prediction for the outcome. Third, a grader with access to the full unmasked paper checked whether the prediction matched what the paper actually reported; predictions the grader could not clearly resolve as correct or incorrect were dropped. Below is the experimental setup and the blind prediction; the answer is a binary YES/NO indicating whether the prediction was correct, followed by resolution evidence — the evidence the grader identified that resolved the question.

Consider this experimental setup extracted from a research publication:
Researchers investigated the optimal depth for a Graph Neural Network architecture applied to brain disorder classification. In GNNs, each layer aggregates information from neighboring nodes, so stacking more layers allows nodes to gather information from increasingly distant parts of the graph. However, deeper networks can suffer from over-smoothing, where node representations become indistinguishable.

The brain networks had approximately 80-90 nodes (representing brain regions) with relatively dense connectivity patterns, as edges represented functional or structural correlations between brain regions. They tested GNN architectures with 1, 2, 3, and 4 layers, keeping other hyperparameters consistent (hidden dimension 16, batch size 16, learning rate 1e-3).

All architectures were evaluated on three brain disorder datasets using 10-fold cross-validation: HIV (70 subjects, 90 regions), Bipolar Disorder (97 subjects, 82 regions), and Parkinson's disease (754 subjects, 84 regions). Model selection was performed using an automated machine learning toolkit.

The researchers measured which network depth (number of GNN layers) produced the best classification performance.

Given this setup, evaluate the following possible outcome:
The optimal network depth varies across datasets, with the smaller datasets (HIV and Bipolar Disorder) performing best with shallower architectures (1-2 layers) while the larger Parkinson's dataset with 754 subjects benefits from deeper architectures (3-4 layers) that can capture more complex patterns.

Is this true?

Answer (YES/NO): NO